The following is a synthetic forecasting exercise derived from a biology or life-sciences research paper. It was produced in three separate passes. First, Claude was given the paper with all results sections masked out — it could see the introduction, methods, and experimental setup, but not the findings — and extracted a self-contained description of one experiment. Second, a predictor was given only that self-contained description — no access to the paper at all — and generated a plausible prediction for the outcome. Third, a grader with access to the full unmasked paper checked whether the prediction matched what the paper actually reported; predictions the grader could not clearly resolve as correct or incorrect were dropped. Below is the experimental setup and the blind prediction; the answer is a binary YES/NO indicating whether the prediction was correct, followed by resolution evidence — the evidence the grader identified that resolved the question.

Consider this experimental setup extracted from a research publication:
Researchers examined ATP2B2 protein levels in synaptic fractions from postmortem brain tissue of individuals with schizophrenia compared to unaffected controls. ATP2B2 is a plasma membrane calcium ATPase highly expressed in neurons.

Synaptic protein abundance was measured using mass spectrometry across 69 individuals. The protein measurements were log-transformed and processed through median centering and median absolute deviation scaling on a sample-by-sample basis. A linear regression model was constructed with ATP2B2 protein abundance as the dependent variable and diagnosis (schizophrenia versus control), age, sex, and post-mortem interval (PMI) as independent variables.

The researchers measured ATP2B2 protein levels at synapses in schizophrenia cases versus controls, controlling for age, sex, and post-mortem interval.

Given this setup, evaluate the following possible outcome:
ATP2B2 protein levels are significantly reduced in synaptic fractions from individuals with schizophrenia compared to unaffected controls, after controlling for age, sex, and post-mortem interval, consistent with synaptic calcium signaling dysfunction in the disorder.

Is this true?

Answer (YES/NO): YES